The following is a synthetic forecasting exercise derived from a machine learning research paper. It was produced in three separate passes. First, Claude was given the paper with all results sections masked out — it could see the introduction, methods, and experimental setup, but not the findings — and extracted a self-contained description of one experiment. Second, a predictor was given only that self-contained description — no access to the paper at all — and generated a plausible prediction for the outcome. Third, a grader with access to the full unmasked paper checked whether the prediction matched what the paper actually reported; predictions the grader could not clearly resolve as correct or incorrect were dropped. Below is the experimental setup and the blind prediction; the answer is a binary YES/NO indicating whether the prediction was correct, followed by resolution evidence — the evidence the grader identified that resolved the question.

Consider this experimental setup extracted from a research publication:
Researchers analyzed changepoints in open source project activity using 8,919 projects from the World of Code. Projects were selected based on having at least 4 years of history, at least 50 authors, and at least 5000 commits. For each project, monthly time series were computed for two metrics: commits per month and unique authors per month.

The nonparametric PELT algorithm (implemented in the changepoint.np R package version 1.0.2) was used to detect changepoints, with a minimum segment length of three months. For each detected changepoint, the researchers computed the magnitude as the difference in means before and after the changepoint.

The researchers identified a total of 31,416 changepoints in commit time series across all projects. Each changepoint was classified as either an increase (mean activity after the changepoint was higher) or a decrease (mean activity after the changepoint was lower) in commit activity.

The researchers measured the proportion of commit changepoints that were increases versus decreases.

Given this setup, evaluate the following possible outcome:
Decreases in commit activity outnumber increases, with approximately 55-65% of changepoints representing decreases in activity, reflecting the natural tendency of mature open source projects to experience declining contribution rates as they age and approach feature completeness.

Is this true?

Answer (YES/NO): NO